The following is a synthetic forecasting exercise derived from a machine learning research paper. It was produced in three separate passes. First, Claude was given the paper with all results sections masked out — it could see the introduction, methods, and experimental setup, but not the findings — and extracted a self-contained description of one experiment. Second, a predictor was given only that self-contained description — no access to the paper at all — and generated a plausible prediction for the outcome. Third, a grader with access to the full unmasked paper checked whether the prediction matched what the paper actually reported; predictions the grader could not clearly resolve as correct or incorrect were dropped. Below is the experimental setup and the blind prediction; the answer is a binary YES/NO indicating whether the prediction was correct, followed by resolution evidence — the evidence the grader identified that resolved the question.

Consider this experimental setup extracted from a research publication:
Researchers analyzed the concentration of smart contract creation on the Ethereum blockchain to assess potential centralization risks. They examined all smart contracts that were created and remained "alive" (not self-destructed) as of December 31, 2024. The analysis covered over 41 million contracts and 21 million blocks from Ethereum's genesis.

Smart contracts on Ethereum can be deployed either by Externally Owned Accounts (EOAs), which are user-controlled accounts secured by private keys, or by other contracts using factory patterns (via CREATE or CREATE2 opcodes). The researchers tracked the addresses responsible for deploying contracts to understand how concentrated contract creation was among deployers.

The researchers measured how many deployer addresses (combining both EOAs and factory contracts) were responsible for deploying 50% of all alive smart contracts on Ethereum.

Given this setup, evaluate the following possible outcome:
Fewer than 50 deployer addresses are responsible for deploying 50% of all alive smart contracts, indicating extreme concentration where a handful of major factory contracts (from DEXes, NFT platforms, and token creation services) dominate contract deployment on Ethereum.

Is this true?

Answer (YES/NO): YES